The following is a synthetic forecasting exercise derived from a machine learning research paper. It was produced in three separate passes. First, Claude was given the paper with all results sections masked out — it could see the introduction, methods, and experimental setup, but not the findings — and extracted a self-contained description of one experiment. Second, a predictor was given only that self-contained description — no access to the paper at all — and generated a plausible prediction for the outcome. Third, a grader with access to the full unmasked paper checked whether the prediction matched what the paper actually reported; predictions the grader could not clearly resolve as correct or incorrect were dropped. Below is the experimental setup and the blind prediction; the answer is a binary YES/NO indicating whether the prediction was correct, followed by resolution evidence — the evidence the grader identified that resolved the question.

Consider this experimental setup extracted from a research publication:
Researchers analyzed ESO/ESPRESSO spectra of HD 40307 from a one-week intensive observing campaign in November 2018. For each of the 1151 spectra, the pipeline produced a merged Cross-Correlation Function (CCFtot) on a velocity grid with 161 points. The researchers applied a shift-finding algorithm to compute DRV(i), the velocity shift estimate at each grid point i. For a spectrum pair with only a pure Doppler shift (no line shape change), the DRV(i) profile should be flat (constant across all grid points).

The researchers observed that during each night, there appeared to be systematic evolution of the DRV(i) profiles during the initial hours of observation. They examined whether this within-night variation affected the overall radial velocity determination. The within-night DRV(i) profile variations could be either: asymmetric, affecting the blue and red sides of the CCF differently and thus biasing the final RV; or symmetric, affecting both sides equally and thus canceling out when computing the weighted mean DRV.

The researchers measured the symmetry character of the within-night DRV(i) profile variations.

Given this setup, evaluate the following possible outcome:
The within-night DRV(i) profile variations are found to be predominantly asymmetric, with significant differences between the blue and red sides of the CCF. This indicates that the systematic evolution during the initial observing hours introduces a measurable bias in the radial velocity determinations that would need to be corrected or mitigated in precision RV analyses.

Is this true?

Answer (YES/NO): NO